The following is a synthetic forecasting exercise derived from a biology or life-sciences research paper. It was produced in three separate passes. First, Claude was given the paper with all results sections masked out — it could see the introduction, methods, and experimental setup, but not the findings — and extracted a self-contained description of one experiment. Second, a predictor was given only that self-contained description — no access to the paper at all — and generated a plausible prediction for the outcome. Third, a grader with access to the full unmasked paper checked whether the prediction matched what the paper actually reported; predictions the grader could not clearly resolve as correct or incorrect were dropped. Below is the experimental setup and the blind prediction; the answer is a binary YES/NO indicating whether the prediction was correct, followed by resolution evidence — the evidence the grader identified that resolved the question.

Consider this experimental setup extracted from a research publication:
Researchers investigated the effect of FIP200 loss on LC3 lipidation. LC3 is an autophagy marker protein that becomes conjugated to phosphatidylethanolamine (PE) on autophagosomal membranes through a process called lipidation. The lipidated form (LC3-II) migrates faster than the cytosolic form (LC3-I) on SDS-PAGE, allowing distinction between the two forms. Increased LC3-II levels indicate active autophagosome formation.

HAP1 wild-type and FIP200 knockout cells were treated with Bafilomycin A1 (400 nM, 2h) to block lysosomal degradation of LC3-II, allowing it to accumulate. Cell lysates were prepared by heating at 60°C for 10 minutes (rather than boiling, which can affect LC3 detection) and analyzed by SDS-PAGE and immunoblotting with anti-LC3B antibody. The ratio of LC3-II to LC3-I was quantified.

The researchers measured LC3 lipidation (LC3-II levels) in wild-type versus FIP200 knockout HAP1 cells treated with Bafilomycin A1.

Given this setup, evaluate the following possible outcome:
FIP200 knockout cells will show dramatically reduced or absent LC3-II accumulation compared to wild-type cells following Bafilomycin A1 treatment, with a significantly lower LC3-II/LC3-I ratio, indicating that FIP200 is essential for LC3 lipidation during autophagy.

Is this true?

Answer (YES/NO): YES